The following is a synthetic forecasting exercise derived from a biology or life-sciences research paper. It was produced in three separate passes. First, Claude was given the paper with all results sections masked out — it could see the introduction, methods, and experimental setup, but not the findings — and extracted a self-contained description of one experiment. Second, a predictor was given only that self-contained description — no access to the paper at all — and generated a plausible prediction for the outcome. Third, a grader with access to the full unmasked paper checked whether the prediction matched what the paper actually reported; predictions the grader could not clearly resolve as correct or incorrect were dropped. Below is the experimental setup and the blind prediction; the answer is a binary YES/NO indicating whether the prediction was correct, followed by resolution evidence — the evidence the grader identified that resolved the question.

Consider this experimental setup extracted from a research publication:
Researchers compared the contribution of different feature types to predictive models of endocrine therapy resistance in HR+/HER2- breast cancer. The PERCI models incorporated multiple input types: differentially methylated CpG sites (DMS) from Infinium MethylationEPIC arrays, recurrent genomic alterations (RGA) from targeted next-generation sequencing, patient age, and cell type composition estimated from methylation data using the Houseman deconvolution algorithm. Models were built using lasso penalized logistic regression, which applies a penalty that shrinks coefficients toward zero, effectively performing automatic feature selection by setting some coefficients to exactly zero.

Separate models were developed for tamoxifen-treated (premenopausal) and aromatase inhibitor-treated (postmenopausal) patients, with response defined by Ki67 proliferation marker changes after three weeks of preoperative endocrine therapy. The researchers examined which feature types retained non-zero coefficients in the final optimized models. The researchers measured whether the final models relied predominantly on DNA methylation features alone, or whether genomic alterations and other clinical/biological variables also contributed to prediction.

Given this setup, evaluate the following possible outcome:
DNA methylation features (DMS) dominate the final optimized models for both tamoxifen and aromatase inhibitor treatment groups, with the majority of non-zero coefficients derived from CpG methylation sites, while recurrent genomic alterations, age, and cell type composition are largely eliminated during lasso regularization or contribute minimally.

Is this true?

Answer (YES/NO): NO